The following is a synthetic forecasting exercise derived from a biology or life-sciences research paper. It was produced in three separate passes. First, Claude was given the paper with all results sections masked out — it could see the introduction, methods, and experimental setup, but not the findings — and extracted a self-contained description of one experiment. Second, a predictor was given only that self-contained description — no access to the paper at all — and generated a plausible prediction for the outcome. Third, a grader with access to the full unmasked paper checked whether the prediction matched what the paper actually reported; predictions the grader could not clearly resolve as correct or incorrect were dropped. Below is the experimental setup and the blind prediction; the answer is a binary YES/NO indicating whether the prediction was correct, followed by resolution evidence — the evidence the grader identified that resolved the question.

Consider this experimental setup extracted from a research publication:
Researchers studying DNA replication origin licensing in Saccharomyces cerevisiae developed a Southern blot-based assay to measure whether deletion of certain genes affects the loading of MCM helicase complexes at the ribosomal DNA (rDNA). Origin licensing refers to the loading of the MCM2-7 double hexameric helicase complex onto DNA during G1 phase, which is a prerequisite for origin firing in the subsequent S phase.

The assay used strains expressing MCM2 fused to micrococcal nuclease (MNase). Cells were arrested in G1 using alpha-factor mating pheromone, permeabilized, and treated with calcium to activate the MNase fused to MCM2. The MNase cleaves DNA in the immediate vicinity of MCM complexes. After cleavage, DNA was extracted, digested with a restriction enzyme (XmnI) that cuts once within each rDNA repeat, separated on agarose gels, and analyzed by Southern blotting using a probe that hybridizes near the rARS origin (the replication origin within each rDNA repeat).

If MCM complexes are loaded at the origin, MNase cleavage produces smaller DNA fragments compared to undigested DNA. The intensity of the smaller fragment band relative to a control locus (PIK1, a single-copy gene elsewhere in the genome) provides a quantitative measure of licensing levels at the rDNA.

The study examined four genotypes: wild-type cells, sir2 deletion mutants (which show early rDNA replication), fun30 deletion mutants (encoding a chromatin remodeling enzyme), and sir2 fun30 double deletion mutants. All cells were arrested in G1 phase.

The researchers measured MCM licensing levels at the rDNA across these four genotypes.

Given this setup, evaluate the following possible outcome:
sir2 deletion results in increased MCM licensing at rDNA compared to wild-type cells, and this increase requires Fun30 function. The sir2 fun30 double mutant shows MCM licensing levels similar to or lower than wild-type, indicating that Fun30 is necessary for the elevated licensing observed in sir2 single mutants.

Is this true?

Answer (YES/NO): NO